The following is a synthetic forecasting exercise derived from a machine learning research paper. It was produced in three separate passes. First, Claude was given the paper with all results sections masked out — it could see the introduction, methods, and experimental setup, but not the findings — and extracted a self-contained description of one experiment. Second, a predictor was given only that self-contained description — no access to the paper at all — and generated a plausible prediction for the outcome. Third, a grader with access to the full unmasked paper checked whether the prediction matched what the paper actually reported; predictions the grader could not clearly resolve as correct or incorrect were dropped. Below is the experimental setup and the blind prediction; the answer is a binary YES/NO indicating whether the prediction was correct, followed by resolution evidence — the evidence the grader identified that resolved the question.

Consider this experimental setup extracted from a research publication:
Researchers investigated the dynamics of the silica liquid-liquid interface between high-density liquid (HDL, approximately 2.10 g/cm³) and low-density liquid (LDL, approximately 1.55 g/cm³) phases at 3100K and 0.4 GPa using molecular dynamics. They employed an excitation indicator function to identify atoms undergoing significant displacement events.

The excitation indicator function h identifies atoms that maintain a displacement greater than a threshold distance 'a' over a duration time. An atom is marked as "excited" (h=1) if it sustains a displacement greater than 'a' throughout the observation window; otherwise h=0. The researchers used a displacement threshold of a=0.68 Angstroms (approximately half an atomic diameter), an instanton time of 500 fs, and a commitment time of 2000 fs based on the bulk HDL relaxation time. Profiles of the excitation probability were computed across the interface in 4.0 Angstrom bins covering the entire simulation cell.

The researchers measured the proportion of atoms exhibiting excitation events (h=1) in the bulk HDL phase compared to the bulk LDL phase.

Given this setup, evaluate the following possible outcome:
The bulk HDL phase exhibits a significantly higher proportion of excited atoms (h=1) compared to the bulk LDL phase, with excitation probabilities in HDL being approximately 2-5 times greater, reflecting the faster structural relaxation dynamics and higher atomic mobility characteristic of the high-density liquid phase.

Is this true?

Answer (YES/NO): NO